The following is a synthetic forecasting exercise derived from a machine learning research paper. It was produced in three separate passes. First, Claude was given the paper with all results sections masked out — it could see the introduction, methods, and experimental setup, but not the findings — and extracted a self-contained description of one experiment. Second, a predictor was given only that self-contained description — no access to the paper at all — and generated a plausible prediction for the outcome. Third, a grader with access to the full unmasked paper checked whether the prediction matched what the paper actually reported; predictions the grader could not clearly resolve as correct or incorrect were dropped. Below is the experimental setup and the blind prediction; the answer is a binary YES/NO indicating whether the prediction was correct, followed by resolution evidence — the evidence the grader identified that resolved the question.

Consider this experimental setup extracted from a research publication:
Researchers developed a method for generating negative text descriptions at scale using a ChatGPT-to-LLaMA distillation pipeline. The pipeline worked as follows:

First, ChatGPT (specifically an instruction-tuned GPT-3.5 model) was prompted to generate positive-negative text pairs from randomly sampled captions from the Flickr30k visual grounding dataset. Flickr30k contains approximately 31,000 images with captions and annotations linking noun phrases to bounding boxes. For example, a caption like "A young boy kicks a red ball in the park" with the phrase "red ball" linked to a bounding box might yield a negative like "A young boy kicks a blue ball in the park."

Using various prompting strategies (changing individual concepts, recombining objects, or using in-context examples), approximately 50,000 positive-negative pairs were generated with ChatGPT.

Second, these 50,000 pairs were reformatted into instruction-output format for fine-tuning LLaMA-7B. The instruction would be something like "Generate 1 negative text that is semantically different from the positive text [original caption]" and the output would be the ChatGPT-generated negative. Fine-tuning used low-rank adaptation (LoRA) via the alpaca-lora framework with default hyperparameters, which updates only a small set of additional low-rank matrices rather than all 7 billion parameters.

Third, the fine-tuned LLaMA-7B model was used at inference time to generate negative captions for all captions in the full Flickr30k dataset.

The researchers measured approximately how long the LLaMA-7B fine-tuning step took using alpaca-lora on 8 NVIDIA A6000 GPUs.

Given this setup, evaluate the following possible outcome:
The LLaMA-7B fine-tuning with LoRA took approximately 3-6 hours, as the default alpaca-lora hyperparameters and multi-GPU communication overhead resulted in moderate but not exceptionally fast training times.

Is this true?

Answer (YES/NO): YES